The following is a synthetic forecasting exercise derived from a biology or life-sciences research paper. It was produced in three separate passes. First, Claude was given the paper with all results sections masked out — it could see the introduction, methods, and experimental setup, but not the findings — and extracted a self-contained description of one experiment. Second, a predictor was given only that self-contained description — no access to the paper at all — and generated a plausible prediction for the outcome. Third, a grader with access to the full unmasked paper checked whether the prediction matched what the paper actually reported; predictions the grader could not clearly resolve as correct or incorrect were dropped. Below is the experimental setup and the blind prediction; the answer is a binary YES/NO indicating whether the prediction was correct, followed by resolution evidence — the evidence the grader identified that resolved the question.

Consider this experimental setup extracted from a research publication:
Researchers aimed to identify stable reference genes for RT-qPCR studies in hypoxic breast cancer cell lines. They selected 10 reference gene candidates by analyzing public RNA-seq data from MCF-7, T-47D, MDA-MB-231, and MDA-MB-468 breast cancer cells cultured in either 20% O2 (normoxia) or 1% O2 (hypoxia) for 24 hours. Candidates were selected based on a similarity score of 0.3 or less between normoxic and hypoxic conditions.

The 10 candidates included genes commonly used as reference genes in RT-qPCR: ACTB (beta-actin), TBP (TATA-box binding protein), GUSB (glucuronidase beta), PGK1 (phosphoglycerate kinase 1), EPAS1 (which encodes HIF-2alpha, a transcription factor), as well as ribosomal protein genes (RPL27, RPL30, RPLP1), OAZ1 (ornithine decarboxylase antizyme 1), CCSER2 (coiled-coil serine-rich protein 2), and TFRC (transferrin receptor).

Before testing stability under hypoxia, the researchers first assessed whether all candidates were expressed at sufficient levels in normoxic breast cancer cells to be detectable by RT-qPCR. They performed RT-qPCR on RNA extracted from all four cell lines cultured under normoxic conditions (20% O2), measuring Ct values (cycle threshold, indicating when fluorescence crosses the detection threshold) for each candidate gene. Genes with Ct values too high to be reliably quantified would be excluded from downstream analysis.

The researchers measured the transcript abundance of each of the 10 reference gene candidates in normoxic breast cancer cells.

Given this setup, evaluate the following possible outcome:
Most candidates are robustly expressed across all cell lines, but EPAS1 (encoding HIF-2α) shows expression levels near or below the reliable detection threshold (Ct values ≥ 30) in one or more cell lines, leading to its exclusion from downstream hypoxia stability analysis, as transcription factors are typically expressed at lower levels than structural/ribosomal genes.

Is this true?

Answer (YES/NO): YES